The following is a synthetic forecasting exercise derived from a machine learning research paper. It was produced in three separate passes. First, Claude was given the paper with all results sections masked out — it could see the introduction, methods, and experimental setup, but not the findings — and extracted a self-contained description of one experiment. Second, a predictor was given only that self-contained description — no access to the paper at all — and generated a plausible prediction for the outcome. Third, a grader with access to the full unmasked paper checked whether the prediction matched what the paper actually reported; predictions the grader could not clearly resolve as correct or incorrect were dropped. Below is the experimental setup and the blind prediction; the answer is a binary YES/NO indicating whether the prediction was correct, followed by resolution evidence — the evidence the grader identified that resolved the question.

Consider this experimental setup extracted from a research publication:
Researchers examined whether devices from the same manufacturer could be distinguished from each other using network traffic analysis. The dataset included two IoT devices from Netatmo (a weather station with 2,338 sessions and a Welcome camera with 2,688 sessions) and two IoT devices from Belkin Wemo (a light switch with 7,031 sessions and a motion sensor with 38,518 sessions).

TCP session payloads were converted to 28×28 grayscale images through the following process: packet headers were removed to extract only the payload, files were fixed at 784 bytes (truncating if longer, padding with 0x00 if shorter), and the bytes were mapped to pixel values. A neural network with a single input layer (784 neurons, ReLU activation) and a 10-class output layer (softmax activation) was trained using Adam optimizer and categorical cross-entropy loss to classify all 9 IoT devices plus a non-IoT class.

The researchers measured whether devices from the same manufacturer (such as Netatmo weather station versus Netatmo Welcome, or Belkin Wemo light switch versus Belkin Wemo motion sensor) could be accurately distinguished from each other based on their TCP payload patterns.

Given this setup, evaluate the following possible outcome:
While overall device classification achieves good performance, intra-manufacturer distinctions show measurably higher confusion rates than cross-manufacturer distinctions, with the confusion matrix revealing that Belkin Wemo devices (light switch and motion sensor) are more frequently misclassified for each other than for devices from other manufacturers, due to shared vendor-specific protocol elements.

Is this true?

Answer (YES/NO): NO